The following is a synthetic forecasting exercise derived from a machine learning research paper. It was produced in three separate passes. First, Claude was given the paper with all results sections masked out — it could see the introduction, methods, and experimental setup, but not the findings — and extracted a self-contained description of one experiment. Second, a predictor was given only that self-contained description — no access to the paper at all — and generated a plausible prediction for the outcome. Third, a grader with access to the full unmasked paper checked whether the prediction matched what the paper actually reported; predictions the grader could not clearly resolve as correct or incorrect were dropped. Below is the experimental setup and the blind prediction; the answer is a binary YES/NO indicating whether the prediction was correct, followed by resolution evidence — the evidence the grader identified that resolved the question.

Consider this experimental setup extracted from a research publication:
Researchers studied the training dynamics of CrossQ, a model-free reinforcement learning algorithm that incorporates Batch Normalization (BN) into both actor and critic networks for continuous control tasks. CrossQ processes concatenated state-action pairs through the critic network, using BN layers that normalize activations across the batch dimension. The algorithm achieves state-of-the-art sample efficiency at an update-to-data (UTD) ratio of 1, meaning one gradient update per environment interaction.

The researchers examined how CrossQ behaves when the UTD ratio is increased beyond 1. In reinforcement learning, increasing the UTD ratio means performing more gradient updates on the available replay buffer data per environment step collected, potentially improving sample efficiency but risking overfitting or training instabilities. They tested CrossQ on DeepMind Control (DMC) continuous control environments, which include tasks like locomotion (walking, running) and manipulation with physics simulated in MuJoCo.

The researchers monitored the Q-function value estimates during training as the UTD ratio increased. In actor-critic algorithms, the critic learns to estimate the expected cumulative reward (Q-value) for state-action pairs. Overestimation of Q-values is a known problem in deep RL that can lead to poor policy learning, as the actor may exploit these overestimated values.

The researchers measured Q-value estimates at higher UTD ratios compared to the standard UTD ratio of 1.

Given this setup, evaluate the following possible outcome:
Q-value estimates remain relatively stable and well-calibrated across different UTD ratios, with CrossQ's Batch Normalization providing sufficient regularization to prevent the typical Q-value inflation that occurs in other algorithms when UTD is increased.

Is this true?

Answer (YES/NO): NO